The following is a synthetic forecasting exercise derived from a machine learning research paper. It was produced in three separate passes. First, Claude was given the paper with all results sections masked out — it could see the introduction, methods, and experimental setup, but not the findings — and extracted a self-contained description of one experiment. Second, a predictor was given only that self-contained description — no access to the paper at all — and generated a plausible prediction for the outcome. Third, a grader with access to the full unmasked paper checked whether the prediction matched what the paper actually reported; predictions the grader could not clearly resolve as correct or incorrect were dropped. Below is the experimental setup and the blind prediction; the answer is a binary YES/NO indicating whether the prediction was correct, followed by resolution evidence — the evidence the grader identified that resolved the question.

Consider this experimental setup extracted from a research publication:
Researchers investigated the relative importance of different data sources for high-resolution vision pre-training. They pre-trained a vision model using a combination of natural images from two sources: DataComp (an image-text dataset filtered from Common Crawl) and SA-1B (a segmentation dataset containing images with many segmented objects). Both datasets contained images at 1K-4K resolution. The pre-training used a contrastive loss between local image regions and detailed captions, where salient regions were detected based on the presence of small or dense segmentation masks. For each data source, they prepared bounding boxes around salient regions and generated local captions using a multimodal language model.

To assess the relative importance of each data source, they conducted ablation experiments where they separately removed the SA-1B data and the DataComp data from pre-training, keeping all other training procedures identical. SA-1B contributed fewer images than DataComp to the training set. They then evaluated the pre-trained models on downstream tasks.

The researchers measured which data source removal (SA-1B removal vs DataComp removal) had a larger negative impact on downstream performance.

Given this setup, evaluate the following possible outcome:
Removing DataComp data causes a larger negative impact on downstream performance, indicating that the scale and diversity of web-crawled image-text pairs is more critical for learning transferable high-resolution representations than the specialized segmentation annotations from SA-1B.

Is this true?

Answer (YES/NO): NO